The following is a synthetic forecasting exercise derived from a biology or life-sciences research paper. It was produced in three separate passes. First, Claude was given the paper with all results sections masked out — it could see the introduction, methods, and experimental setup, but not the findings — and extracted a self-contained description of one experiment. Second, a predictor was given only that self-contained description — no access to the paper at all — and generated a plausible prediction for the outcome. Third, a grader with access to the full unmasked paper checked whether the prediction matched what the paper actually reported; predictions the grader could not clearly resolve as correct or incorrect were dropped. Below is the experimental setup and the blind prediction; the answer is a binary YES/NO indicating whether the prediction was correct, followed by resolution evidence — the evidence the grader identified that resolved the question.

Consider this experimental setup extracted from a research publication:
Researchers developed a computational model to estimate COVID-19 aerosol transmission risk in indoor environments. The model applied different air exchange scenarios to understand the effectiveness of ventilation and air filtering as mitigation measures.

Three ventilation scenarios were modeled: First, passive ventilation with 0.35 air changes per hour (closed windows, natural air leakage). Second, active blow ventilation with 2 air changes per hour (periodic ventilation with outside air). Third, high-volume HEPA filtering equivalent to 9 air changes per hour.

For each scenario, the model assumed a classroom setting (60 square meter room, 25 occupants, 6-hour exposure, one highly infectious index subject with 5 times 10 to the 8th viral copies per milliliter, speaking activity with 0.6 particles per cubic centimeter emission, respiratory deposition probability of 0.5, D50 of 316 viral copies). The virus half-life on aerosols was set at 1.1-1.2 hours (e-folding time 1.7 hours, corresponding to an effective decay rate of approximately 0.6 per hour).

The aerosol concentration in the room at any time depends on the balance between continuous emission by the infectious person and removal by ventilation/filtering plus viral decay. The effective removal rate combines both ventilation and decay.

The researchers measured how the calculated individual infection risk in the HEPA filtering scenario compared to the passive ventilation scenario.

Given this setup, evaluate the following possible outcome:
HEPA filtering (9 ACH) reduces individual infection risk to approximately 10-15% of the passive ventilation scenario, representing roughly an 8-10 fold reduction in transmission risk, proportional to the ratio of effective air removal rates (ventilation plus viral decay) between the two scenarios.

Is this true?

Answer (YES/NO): YES